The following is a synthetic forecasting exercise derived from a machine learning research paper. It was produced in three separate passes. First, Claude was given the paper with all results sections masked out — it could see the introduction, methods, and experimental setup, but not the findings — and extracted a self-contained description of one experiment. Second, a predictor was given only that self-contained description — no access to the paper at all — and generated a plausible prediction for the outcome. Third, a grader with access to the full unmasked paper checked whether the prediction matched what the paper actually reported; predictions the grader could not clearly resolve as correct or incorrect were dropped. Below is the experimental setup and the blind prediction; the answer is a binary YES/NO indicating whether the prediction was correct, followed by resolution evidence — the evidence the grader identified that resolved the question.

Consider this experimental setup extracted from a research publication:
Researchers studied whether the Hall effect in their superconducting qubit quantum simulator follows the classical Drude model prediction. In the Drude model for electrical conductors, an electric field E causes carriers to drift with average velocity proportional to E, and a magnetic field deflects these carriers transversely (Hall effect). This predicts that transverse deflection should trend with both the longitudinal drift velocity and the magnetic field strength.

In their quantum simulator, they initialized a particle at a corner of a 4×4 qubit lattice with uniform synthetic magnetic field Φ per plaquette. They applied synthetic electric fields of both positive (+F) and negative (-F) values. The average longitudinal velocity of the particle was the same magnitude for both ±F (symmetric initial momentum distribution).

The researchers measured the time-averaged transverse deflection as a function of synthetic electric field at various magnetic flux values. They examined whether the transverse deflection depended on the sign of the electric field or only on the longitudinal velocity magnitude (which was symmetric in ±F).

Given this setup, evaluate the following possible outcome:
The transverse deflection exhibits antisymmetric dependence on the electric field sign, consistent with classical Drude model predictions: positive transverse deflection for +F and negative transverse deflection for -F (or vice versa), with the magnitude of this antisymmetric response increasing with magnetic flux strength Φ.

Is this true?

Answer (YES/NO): NO